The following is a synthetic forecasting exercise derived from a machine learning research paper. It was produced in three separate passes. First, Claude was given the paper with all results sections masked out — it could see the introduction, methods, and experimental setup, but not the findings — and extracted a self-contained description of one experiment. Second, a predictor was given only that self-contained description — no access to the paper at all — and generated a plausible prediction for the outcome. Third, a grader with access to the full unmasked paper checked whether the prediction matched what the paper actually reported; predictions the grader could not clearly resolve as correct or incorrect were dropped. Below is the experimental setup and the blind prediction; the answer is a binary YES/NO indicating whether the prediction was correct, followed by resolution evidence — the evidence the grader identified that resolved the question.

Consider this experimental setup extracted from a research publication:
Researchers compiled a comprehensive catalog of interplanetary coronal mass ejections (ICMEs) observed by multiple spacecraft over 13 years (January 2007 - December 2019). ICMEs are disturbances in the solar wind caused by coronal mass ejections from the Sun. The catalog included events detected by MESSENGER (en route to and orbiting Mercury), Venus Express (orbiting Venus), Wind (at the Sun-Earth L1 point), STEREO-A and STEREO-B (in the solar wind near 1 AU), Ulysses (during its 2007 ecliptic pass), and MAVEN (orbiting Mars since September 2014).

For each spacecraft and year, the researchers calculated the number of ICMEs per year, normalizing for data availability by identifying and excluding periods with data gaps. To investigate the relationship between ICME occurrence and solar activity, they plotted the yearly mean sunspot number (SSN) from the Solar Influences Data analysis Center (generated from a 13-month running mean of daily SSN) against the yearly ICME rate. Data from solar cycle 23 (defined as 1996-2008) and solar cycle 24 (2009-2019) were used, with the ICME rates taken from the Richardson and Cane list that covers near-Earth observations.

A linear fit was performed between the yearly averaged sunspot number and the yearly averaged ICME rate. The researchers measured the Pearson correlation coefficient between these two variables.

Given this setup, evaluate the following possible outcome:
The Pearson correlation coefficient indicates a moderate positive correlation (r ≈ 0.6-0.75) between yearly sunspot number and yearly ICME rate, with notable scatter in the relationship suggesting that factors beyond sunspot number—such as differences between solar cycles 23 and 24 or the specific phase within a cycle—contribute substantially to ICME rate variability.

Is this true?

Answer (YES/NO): NO